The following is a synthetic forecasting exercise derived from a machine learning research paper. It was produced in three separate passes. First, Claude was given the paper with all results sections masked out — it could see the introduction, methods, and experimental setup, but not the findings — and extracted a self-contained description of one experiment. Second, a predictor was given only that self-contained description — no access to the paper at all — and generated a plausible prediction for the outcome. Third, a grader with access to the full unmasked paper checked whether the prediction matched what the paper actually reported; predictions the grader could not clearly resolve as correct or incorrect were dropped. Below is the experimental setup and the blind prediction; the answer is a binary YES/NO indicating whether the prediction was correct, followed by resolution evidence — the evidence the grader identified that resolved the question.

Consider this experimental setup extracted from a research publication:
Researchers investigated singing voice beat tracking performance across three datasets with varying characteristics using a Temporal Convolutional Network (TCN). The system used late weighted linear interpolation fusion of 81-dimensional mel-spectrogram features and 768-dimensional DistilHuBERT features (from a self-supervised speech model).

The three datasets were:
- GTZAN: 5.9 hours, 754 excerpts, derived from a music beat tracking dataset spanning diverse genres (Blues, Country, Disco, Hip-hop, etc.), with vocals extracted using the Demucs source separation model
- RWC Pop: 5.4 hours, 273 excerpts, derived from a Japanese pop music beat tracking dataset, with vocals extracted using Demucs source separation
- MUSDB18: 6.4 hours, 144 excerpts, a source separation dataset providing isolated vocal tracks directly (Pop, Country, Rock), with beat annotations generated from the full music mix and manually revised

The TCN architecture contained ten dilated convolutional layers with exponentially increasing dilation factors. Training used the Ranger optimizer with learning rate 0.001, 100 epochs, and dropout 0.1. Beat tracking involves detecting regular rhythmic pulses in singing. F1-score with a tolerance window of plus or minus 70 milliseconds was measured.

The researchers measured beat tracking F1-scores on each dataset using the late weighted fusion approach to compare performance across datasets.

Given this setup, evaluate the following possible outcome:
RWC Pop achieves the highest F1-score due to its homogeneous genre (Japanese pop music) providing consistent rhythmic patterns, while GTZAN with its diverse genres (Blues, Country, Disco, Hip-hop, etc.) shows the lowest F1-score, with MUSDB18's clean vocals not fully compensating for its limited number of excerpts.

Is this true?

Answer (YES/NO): NO